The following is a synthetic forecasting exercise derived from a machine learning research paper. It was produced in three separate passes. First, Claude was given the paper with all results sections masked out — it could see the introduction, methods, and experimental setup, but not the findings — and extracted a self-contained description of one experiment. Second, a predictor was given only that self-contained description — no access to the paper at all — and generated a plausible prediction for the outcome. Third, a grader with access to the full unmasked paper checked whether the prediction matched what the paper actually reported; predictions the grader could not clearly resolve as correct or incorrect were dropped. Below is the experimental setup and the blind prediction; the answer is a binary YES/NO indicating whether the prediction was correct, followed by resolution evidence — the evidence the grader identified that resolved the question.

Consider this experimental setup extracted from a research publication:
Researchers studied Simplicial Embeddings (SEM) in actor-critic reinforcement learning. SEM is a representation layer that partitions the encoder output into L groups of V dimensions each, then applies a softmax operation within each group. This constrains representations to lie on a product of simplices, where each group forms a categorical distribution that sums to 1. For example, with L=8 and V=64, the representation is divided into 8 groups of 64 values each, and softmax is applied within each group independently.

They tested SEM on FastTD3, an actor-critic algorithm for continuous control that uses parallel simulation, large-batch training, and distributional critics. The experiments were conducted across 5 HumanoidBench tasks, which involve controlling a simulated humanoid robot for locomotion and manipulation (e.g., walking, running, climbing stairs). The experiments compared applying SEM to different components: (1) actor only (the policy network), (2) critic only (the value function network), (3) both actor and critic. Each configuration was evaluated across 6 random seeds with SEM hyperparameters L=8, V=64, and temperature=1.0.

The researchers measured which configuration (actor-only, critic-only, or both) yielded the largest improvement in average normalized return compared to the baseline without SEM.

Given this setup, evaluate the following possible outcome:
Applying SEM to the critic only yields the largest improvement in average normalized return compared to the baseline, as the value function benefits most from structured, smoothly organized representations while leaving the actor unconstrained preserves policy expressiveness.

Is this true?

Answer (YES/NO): NO